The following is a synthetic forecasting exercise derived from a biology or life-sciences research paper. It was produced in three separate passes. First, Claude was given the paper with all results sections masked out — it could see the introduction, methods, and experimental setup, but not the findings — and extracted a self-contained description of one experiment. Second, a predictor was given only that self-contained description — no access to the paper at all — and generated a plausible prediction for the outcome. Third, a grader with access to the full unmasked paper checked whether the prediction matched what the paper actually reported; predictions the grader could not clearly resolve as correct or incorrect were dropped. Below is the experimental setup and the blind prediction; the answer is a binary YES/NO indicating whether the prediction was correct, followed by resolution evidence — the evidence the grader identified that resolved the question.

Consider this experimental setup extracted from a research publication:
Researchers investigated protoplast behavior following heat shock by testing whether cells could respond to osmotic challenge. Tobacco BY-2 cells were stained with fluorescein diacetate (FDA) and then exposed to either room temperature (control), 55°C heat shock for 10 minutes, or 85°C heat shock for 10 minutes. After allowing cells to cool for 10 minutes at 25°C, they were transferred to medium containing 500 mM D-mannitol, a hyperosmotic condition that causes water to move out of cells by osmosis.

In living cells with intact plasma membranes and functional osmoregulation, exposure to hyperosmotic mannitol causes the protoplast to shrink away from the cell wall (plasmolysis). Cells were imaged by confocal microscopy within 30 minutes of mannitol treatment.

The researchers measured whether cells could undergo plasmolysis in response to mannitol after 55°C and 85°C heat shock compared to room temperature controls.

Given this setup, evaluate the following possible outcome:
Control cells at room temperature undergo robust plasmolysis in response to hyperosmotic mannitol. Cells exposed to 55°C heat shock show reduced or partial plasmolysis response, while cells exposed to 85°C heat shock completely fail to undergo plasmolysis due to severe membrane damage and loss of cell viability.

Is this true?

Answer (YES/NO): NO